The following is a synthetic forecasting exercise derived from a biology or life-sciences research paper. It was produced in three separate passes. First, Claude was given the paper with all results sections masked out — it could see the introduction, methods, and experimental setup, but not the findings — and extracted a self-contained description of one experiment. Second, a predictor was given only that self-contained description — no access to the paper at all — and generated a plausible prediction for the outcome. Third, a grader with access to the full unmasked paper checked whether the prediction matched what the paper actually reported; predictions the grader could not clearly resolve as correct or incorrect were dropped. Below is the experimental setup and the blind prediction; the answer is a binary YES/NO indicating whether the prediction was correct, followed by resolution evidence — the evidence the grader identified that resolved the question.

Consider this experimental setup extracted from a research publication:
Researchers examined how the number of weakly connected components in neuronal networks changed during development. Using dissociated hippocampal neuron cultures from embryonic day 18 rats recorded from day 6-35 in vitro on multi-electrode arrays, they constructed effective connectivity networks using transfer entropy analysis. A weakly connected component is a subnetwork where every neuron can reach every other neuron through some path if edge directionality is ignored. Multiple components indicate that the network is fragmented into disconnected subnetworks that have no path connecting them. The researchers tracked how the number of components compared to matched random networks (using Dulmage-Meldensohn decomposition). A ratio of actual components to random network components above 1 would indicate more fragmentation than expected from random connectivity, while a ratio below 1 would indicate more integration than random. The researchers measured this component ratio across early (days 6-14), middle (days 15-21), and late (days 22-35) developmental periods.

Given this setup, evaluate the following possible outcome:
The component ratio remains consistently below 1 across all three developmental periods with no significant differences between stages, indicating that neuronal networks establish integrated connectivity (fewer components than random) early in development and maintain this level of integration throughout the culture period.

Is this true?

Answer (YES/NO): NO